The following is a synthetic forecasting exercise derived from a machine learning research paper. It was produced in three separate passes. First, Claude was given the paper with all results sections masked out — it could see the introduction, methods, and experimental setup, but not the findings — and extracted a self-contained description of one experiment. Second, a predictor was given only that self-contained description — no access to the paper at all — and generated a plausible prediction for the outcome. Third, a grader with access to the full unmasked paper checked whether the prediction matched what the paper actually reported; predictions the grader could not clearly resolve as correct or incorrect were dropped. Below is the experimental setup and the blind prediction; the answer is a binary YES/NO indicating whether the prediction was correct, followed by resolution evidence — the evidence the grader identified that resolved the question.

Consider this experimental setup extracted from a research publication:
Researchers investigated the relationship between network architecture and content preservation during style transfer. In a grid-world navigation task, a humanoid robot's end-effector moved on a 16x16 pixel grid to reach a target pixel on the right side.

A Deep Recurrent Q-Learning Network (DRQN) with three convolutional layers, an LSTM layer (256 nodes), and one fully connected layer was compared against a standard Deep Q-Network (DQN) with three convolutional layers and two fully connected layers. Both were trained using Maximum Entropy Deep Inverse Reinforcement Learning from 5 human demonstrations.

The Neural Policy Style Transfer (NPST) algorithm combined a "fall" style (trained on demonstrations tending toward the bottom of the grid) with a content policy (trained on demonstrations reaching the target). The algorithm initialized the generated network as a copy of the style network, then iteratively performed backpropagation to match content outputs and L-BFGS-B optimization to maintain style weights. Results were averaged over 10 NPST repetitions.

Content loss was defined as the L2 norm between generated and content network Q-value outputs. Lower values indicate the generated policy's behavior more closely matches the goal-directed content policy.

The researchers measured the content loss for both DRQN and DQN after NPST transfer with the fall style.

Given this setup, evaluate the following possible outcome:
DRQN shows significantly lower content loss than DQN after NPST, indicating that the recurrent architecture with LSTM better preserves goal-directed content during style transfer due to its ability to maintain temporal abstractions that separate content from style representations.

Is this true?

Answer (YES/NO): NO